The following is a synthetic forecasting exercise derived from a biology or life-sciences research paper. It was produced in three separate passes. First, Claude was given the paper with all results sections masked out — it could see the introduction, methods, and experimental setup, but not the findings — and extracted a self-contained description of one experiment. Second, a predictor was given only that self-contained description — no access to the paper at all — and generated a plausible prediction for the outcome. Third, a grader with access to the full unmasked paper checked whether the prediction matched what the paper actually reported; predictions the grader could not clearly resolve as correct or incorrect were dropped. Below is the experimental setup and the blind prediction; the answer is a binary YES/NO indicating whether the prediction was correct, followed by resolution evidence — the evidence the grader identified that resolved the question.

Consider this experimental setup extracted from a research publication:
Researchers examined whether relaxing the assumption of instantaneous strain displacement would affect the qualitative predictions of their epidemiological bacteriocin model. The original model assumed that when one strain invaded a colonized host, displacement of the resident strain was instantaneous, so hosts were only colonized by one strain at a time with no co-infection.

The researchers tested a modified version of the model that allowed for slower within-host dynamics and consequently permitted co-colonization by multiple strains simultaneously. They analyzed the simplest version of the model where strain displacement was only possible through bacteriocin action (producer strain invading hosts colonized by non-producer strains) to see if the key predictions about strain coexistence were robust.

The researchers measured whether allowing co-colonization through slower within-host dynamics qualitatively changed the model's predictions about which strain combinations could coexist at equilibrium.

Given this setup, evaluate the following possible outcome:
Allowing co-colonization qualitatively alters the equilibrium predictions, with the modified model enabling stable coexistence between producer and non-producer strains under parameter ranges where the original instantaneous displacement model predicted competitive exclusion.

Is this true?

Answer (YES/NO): NO